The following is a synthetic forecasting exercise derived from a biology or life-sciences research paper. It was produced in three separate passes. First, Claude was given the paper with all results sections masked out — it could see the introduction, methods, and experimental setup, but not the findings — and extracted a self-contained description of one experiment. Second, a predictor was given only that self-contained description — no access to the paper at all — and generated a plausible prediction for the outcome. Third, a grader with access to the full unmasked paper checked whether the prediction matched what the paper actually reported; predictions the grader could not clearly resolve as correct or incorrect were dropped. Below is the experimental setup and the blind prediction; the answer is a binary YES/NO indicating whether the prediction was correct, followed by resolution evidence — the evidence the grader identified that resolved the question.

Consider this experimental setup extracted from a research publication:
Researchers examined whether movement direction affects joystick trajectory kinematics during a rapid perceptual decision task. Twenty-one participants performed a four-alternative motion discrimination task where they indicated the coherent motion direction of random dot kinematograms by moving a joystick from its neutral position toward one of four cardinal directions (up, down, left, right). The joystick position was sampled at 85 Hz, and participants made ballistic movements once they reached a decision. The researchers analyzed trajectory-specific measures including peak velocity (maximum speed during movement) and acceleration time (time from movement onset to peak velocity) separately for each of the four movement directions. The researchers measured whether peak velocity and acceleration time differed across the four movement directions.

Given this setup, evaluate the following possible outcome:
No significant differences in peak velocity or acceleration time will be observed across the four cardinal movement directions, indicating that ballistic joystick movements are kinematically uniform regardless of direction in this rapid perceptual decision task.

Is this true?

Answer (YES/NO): NO